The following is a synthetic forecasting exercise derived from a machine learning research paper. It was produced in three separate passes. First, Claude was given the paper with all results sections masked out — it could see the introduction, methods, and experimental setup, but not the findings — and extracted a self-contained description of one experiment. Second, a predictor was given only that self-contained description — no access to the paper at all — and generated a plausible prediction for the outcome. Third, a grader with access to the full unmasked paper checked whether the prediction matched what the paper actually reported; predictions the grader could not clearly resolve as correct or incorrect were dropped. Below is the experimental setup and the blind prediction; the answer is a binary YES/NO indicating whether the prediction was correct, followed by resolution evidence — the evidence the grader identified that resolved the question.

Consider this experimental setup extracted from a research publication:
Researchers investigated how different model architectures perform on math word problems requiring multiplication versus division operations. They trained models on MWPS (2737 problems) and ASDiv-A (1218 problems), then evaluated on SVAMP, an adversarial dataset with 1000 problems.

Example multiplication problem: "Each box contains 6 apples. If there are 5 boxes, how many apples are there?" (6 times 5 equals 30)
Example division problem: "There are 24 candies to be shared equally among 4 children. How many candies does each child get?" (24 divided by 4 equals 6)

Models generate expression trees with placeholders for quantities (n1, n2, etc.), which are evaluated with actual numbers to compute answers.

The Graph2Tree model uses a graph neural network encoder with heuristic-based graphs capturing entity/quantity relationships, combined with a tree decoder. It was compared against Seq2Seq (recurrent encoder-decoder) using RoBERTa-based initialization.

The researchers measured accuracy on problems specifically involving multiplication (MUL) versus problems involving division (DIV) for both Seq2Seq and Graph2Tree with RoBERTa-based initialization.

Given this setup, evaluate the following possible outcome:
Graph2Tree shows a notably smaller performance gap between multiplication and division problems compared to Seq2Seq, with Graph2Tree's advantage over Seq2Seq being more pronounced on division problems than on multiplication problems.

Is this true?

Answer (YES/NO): NO